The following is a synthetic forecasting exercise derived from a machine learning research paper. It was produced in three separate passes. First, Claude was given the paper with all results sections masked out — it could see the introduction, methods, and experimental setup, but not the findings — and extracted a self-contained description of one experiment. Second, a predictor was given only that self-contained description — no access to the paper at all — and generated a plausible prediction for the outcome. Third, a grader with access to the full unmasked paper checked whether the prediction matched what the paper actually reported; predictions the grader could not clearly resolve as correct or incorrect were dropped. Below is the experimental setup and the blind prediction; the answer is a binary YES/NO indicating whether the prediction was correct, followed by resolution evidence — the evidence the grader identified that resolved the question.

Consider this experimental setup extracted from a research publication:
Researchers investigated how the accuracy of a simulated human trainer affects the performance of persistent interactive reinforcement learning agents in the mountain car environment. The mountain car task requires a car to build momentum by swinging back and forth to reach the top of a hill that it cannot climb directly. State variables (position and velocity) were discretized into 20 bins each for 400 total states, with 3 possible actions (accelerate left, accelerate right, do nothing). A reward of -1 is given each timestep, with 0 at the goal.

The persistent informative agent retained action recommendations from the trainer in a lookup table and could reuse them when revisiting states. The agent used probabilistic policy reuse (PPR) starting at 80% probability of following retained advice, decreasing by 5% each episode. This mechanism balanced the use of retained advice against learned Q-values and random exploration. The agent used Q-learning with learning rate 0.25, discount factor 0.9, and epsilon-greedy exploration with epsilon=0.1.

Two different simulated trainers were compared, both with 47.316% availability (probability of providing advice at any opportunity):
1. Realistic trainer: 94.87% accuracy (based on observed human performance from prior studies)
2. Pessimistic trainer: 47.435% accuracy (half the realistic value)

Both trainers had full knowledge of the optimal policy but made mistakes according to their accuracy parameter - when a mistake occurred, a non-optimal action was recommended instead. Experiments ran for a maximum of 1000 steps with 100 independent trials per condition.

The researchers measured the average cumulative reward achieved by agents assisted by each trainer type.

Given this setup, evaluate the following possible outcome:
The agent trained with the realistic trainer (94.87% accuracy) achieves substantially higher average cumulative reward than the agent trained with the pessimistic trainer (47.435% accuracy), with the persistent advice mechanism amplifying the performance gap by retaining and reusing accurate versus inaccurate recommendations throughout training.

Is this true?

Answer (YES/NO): YES